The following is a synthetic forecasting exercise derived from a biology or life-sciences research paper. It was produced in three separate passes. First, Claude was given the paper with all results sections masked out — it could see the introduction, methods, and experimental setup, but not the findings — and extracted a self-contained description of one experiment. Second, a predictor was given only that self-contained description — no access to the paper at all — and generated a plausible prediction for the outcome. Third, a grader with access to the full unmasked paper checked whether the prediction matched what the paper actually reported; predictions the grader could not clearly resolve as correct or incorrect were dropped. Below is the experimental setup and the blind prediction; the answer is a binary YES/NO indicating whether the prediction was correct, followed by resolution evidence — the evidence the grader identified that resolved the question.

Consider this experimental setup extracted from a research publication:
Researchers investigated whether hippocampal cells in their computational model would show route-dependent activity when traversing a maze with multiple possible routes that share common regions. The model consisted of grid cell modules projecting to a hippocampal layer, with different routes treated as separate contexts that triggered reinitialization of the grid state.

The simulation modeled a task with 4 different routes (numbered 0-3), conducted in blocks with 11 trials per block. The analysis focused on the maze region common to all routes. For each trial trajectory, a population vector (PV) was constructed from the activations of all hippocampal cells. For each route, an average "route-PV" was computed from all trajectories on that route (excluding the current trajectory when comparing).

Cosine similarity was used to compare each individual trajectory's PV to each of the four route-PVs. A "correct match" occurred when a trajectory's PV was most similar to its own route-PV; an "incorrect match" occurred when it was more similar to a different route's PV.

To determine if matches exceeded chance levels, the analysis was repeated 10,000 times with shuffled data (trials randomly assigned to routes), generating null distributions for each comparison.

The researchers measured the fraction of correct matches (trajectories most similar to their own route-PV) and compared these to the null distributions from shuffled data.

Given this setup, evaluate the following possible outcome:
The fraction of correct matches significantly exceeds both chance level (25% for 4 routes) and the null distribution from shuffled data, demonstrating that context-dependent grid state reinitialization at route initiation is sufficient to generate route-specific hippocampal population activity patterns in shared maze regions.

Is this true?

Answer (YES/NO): YES